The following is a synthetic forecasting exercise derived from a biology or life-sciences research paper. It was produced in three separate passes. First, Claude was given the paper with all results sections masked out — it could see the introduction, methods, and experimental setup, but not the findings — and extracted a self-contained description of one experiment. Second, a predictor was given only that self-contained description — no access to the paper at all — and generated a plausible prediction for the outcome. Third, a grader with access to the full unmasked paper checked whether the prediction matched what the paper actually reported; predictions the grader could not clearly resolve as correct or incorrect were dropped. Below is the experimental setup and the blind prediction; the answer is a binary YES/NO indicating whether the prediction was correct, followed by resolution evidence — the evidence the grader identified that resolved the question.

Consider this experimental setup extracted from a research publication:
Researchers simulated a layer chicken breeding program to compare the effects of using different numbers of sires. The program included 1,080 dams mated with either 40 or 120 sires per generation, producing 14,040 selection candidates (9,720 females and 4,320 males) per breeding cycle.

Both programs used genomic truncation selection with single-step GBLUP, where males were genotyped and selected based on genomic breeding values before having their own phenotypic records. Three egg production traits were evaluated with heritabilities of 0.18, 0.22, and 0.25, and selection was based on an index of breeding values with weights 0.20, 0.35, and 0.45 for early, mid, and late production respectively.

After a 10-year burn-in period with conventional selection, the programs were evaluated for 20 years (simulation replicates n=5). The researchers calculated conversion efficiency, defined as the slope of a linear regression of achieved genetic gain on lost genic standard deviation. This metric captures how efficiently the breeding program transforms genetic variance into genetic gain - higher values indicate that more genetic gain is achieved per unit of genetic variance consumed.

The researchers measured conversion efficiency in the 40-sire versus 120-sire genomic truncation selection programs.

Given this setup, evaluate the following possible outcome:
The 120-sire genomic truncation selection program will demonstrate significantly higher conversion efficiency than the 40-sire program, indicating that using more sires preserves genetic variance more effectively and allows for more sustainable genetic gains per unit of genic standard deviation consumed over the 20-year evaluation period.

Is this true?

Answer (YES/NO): YES